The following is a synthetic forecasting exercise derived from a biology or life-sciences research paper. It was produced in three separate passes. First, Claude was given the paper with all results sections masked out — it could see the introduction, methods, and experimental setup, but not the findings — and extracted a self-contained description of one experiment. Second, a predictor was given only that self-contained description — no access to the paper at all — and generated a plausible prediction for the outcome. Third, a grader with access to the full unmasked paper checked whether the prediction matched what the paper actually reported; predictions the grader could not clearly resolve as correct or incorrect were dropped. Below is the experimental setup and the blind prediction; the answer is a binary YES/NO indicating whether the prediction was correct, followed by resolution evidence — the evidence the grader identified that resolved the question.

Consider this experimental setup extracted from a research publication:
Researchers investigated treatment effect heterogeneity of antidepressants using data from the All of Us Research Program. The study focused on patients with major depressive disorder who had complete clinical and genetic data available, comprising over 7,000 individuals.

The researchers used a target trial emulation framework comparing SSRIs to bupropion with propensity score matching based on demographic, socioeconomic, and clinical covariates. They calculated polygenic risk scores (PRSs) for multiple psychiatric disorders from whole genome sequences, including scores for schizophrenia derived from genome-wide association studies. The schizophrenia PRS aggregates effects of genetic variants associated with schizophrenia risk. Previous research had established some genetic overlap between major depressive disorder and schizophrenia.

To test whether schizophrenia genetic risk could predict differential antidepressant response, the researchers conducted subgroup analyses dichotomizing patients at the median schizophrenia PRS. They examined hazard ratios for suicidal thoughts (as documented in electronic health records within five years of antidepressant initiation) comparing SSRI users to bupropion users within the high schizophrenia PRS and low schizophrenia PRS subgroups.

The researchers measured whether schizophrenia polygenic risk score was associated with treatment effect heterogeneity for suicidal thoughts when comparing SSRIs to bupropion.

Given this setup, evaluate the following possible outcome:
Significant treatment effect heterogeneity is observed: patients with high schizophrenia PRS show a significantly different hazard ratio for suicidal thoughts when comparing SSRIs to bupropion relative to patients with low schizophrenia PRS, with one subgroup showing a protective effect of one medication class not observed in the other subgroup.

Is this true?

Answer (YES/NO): NO